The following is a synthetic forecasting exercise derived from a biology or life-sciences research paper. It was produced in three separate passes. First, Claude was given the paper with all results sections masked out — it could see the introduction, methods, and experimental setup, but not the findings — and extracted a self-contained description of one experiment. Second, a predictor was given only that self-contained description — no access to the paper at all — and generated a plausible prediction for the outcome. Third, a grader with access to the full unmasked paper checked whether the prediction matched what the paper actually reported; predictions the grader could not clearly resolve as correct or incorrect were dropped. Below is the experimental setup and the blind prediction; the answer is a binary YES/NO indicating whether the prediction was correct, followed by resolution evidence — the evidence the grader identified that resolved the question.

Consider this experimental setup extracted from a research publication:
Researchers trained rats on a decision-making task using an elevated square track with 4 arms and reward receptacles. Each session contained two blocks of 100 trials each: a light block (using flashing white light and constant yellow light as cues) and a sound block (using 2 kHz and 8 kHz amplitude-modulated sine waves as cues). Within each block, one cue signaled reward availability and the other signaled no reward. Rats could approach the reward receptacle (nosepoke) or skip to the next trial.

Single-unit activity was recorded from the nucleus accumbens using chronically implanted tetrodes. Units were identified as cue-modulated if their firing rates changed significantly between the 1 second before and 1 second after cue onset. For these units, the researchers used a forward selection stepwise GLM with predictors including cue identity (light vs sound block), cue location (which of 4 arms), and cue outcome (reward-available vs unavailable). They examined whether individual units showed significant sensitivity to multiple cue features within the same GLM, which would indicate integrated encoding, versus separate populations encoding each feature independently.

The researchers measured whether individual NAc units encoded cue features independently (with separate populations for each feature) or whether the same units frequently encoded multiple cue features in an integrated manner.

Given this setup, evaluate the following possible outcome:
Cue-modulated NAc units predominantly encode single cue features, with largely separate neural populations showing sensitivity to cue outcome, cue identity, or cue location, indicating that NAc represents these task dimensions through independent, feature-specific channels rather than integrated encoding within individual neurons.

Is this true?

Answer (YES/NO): NO